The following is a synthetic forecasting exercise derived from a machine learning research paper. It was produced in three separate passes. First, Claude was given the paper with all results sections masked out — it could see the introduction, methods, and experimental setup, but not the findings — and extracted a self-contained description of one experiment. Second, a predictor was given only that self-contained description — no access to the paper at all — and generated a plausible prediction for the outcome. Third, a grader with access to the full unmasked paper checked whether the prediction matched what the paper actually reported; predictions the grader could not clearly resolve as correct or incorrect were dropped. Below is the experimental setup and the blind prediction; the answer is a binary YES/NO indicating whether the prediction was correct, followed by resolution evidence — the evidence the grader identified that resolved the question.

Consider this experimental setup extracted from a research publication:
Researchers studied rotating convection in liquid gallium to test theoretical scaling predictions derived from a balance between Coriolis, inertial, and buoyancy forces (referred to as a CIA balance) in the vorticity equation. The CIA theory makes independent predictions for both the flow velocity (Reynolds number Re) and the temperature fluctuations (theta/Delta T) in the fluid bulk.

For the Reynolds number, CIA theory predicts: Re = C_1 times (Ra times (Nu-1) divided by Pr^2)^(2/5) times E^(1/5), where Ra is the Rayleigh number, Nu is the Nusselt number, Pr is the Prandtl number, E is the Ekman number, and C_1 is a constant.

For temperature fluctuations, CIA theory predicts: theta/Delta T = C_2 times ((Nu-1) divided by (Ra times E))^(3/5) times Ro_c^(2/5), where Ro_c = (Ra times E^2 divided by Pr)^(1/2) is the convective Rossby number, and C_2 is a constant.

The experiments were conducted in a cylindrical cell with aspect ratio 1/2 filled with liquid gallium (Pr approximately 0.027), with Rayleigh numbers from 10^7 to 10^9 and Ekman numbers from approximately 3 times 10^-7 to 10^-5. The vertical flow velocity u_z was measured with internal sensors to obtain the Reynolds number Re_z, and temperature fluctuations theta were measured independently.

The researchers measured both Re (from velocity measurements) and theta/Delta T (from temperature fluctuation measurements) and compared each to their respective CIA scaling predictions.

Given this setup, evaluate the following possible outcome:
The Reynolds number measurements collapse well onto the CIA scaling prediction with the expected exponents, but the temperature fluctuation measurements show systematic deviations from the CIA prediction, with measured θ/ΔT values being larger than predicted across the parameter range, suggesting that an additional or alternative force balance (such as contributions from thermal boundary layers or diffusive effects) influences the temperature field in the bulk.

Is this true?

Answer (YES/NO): NO